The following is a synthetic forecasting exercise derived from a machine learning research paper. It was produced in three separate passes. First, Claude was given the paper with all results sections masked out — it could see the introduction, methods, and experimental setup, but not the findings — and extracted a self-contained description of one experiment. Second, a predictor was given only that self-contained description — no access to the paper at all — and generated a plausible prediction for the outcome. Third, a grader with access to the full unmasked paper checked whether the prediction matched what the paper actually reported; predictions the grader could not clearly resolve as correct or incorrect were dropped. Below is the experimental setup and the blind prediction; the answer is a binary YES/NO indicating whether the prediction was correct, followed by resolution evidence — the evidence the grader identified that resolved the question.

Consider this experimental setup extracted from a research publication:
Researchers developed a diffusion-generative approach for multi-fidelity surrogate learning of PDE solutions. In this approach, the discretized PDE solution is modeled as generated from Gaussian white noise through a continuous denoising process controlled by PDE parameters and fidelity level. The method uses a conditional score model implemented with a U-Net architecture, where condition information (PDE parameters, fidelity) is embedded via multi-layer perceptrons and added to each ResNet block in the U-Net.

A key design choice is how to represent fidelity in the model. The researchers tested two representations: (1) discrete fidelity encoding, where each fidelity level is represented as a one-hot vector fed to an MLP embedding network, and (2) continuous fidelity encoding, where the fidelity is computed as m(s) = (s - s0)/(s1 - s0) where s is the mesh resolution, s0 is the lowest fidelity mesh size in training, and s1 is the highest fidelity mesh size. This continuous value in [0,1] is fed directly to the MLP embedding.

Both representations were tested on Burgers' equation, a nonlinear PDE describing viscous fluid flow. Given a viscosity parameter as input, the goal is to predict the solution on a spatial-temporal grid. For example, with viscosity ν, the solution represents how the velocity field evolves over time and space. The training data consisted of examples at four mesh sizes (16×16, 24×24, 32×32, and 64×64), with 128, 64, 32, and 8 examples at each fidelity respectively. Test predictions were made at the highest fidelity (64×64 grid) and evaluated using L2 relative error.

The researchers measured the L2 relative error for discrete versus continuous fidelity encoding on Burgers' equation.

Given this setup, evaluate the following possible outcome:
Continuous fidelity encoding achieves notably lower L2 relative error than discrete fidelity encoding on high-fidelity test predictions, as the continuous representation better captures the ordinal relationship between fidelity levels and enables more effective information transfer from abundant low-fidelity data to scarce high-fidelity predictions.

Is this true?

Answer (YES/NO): NO